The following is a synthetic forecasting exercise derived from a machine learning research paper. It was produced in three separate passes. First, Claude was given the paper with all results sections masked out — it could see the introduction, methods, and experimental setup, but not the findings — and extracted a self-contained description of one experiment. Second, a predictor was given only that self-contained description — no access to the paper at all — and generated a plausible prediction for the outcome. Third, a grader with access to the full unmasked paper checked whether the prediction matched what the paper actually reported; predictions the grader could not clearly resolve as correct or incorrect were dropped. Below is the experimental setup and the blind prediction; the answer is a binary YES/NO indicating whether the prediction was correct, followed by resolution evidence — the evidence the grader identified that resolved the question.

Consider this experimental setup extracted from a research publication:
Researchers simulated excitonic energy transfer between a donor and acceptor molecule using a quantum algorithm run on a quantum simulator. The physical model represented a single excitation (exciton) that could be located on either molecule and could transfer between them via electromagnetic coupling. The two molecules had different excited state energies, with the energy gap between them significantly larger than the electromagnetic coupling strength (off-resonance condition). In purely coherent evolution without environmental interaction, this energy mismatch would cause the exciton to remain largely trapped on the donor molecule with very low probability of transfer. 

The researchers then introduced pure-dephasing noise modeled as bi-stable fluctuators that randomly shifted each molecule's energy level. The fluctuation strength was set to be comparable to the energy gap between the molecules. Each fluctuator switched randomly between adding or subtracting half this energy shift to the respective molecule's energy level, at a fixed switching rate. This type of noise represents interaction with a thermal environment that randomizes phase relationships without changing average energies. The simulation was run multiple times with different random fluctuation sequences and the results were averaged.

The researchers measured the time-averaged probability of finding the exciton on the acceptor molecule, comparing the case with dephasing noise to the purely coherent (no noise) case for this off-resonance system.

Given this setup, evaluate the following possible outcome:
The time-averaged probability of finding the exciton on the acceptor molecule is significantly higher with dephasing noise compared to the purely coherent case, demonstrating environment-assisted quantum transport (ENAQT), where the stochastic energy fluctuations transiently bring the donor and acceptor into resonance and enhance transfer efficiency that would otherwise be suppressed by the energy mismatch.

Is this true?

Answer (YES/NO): YES